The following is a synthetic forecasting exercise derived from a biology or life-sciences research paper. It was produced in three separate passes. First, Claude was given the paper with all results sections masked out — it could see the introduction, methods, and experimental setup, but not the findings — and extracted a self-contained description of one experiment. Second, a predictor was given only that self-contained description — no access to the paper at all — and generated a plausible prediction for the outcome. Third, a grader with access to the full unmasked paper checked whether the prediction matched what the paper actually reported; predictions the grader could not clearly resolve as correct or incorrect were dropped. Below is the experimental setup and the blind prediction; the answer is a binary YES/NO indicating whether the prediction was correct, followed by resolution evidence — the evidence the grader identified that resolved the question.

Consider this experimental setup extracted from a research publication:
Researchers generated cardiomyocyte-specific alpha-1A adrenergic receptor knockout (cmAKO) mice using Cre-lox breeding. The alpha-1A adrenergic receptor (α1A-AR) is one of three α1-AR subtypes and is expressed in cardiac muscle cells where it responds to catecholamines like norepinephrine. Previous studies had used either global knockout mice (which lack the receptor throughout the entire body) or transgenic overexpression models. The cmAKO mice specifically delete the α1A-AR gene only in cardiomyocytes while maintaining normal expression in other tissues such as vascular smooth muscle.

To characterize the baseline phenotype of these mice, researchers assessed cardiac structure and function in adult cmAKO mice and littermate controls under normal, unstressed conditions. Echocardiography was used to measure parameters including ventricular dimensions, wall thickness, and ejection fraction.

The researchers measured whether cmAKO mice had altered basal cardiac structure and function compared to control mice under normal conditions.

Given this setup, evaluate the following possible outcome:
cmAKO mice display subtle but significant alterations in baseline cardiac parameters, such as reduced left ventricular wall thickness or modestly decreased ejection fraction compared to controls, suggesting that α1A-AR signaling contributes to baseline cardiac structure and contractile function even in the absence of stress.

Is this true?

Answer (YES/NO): NO